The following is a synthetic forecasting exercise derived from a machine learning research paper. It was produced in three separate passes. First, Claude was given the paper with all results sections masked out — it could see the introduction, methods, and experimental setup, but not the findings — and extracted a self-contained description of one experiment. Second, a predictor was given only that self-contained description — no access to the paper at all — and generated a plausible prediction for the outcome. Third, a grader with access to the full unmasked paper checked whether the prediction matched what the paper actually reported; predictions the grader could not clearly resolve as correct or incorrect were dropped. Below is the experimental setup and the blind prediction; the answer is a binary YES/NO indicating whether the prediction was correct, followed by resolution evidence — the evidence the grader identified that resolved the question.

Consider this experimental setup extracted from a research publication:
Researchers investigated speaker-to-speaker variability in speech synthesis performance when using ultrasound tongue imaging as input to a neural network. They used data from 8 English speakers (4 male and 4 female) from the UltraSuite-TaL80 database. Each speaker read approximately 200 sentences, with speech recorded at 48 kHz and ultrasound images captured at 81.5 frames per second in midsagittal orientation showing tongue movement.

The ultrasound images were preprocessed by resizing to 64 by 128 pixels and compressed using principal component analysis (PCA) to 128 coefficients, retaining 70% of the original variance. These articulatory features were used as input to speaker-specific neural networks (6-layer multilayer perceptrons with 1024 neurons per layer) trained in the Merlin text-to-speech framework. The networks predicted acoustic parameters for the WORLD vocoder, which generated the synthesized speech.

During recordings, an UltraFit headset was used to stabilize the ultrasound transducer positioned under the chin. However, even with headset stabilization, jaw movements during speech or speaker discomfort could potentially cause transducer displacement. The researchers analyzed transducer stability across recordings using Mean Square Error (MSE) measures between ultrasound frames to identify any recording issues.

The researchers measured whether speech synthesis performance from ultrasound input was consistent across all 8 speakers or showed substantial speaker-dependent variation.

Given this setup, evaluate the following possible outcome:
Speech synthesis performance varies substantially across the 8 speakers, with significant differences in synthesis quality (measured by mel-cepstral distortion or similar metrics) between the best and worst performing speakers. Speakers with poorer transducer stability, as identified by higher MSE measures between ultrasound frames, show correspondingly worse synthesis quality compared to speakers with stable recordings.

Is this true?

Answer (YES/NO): YES